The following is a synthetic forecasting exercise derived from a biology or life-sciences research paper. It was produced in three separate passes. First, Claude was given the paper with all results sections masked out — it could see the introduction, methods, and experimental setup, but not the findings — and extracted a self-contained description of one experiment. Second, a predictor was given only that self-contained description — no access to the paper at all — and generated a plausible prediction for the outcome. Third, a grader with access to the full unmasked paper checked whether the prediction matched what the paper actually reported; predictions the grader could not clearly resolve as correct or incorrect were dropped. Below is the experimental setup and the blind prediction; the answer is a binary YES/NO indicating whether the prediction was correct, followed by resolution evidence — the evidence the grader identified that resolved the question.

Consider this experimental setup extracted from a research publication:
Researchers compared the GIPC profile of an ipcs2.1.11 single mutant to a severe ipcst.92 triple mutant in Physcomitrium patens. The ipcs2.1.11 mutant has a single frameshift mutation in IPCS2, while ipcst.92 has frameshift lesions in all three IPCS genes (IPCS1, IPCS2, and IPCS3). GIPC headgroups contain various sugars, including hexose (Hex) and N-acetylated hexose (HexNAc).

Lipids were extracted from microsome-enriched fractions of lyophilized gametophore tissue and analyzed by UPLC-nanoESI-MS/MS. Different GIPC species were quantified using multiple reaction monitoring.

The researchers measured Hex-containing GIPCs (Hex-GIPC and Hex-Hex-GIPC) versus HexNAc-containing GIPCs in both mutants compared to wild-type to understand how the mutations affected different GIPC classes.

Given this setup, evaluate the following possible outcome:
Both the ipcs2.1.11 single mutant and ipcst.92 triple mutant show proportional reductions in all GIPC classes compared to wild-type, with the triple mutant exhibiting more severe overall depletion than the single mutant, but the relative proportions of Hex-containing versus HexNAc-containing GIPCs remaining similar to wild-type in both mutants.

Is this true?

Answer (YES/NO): NO